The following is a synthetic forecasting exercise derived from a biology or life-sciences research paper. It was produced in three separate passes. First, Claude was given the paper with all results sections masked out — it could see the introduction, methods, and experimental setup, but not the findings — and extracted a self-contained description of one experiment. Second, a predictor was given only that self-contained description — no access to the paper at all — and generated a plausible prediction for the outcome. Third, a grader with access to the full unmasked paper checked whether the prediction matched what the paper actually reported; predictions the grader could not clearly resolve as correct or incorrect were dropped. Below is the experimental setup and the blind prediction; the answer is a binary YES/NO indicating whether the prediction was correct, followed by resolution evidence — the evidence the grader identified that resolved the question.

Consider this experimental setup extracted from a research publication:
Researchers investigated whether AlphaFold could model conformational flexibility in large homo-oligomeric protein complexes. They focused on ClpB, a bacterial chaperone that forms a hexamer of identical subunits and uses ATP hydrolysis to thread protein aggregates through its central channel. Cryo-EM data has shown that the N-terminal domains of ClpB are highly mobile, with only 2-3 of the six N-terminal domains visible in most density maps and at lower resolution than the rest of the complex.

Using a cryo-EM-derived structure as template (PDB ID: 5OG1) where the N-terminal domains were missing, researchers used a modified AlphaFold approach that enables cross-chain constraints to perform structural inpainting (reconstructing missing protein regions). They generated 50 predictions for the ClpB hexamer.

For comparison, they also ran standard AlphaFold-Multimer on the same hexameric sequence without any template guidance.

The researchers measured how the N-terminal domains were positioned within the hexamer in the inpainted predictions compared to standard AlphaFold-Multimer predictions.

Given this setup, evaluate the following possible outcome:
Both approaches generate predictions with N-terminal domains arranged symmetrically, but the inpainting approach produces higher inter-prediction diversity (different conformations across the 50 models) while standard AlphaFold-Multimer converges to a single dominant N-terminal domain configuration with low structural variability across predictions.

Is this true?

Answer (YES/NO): NO